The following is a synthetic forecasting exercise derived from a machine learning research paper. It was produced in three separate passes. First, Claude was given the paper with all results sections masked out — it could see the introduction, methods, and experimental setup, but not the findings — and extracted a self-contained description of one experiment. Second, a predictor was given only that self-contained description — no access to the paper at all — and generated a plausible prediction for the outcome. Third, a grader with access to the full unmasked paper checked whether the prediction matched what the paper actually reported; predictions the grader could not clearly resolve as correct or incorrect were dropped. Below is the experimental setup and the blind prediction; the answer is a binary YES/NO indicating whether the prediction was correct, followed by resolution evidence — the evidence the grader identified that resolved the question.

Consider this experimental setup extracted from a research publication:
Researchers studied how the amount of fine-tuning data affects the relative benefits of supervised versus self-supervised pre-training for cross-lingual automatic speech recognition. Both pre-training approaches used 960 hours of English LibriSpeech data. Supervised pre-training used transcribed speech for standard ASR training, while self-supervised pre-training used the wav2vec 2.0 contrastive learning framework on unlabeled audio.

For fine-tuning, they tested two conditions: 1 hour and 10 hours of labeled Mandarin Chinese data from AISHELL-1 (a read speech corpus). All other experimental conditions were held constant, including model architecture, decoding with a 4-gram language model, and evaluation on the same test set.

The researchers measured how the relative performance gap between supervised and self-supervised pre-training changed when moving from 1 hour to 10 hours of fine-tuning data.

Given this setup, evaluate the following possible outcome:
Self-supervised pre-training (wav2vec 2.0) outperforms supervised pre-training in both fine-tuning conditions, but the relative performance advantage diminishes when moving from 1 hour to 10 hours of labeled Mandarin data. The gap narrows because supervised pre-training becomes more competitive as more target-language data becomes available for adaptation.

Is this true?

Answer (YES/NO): NO